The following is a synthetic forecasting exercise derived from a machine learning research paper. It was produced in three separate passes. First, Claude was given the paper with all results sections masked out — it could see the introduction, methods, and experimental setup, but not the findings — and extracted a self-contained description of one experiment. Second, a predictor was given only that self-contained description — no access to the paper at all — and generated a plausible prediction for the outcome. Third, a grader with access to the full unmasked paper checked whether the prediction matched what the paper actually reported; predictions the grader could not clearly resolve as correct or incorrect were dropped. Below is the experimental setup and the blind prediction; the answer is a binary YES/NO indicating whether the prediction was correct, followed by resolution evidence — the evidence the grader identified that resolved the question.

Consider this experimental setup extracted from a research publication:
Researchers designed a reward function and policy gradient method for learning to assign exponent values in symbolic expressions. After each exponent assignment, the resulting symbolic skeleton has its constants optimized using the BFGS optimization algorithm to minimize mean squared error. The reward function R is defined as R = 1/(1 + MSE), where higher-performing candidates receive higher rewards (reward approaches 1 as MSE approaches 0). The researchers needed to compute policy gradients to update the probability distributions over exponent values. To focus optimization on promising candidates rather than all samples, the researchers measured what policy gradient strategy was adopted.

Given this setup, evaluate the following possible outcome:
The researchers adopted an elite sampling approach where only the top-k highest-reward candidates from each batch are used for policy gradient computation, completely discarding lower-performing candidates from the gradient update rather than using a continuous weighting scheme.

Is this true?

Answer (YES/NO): NO